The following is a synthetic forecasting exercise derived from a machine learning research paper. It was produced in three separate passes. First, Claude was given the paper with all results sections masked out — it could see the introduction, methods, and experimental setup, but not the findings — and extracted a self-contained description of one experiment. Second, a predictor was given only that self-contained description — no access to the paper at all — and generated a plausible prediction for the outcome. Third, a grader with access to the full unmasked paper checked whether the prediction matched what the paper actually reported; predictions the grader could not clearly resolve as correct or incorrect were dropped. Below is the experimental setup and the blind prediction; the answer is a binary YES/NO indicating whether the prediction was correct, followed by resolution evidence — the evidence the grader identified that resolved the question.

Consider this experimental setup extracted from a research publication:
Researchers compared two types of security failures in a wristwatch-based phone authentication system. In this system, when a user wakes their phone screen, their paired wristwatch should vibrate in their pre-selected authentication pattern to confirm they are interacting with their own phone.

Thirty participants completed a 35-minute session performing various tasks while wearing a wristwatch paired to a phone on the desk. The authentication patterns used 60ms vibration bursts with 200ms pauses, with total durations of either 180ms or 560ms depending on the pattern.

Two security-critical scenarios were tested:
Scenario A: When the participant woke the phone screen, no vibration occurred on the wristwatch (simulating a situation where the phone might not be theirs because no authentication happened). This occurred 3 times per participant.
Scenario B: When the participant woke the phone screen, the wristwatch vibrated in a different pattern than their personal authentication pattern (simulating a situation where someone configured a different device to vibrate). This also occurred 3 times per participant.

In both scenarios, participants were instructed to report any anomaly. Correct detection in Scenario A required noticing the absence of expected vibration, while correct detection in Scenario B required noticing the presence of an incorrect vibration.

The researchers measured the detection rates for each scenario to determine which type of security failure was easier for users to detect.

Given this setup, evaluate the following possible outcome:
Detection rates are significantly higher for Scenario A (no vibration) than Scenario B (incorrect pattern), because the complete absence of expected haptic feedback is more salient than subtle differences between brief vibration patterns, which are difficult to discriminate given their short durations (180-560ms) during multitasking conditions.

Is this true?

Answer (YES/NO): NO